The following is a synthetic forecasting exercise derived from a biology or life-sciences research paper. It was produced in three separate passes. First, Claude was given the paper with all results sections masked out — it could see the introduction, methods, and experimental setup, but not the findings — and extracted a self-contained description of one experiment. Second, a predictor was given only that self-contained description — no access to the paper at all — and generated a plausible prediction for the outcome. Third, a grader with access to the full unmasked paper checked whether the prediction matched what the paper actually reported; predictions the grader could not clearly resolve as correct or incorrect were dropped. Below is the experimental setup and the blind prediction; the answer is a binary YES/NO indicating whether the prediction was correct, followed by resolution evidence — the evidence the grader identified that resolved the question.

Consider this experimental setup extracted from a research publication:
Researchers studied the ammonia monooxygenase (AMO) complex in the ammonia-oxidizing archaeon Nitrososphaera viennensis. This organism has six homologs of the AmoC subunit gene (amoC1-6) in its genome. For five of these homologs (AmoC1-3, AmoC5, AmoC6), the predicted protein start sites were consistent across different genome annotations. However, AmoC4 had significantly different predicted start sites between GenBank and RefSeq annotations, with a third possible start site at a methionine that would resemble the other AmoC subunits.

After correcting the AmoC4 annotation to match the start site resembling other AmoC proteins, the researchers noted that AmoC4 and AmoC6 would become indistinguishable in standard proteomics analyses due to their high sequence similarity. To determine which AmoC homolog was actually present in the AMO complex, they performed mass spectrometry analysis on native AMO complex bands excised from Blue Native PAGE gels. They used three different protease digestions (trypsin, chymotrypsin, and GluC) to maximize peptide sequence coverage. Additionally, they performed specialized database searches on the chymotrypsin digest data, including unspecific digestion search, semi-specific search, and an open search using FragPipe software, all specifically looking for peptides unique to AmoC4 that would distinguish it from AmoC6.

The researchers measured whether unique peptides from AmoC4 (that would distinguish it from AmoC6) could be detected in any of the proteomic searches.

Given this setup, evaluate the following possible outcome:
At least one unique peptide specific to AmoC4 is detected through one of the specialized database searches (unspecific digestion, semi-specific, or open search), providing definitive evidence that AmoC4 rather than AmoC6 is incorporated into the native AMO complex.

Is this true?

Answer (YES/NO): NO